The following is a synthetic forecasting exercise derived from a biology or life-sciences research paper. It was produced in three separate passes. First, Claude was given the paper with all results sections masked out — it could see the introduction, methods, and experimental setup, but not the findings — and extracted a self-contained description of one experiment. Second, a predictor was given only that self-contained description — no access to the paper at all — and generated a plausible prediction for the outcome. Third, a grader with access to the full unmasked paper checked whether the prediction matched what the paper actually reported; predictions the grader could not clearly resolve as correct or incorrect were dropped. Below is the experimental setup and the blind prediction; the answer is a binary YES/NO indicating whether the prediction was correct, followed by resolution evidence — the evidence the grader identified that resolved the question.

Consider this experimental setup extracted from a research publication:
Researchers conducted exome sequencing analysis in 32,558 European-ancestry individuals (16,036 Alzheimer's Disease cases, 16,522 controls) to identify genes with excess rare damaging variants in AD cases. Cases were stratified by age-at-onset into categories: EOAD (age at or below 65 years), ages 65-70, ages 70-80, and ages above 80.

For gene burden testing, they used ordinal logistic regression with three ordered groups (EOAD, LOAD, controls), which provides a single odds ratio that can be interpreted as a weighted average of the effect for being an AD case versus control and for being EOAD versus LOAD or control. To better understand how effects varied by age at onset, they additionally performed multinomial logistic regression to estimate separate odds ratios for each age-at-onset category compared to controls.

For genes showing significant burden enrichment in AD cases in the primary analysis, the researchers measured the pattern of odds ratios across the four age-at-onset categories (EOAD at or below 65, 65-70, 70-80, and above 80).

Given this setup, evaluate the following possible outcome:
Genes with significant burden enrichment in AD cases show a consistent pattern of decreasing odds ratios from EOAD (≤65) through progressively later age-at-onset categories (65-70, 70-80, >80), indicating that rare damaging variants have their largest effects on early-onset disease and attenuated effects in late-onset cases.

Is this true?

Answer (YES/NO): YES